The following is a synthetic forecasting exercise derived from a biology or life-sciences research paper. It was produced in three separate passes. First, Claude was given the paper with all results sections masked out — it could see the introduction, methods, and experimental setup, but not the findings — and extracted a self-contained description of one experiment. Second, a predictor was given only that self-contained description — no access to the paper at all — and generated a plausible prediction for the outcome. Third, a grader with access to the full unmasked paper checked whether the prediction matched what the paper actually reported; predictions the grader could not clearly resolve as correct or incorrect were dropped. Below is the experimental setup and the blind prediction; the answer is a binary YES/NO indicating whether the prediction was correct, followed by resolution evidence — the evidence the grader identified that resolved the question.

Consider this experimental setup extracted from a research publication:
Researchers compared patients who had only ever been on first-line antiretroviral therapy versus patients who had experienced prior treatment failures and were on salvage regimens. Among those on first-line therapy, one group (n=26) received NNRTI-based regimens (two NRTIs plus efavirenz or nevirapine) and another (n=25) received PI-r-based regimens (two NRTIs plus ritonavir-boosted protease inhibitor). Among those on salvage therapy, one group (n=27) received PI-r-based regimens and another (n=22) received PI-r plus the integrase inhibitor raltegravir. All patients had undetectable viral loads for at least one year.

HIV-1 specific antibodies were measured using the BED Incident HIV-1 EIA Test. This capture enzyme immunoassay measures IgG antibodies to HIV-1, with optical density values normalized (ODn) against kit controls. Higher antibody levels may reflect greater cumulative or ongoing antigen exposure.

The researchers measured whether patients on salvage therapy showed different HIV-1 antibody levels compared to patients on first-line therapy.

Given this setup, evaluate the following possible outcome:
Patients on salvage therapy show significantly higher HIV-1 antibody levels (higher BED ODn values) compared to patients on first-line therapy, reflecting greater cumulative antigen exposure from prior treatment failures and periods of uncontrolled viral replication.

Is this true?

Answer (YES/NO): NO